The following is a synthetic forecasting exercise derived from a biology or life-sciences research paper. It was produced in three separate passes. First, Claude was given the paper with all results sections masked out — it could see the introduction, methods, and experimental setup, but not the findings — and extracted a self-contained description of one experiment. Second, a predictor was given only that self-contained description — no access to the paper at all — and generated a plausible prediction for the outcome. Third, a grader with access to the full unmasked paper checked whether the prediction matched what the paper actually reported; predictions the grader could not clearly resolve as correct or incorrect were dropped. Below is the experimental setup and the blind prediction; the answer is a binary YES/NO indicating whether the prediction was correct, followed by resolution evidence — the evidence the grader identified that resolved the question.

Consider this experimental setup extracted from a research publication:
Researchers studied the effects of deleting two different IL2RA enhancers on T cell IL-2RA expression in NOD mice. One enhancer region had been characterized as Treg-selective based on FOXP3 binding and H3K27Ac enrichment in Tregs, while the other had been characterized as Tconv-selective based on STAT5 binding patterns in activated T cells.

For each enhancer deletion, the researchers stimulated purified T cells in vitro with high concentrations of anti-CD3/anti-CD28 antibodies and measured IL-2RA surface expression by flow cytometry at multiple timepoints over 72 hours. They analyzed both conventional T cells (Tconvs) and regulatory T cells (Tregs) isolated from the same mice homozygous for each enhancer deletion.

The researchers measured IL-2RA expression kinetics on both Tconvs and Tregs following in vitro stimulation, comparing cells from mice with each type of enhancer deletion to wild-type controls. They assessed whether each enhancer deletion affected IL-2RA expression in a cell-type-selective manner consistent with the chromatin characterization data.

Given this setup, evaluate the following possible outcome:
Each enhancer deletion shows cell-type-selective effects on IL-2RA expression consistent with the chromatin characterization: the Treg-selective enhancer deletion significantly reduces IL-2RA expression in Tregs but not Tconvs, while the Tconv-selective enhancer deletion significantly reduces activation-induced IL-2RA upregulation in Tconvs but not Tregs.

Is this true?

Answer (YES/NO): NO